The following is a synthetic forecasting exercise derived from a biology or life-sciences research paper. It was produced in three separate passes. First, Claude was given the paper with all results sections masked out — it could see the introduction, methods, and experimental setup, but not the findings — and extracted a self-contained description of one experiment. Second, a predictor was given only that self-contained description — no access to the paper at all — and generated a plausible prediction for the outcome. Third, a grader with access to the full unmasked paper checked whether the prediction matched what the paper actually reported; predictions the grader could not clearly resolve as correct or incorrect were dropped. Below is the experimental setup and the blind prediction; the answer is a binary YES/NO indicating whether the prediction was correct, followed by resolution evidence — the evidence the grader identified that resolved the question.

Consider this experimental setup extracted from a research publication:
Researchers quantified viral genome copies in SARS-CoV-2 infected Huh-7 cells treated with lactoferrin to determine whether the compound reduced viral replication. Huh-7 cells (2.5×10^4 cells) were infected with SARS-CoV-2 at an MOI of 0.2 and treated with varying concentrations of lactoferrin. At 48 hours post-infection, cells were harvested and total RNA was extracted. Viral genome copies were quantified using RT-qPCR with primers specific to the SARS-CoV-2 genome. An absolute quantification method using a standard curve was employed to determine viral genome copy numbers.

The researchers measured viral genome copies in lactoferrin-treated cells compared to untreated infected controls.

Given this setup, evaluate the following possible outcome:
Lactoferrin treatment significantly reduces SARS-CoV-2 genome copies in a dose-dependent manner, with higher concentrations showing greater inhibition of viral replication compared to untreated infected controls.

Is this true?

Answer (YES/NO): YES